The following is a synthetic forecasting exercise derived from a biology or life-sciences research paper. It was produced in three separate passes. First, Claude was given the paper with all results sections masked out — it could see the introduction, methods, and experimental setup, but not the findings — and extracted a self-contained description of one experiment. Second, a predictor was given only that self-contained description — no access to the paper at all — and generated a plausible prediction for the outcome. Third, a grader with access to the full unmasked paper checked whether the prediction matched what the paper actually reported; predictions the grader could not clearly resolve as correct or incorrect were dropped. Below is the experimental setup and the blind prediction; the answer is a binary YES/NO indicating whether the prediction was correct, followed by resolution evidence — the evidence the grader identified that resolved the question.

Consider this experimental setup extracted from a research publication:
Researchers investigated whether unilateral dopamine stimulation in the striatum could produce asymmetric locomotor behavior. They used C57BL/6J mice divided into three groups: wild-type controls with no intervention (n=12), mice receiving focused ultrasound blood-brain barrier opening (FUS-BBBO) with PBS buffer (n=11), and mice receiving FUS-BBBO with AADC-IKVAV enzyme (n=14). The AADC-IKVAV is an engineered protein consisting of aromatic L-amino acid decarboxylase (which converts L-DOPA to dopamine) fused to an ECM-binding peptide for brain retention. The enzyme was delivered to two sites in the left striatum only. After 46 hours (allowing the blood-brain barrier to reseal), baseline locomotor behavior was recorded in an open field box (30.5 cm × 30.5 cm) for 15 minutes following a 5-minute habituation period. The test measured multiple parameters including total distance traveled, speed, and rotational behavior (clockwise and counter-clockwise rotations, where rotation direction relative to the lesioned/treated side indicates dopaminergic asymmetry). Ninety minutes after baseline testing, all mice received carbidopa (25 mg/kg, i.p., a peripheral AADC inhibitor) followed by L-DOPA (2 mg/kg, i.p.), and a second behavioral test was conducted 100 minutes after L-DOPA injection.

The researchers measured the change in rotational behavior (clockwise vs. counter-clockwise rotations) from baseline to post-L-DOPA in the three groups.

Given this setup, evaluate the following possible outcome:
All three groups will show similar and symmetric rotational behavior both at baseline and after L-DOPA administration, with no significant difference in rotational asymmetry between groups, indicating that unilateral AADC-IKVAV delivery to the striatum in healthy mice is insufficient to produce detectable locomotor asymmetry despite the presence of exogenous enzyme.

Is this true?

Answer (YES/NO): NO